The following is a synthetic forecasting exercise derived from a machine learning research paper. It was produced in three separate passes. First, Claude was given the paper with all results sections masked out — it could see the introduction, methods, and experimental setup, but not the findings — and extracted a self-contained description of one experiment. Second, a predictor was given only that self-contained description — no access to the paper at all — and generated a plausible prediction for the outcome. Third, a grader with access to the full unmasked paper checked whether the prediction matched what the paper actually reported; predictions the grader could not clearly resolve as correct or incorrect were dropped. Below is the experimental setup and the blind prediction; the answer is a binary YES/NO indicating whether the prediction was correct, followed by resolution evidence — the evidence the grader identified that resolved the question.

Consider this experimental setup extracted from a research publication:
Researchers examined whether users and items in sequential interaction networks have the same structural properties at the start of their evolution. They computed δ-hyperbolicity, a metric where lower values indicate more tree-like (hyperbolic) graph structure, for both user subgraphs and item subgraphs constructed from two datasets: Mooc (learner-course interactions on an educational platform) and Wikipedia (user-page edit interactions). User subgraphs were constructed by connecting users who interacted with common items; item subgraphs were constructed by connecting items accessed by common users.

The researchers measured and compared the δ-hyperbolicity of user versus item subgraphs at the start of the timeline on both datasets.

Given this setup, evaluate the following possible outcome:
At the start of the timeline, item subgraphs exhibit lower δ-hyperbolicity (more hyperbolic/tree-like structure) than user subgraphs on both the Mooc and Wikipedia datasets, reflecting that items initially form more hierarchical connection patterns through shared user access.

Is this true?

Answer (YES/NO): NO